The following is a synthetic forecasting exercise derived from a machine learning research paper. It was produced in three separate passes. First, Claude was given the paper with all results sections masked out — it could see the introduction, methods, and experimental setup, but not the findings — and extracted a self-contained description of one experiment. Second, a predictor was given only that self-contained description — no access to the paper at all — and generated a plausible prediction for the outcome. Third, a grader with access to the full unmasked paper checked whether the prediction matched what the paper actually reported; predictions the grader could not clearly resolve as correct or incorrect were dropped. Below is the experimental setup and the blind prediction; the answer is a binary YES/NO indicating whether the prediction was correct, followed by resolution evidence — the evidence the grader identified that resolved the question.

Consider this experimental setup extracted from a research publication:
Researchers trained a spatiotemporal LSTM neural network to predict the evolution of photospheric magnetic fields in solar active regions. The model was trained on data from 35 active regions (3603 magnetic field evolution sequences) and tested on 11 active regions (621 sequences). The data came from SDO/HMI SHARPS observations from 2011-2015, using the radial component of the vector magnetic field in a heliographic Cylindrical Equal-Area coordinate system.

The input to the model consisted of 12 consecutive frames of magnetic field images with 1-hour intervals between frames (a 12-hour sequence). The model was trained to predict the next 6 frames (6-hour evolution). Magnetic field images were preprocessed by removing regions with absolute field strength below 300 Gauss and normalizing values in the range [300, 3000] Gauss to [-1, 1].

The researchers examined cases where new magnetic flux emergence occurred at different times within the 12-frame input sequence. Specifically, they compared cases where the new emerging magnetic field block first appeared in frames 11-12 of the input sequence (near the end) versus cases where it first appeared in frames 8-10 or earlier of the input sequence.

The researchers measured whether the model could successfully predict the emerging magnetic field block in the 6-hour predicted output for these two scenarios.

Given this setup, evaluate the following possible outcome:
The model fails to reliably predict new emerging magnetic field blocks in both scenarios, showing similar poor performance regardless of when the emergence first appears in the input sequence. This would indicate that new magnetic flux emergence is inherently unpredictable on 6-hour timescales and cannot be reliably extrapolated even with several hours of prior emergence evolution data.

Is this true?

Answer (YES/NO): NO